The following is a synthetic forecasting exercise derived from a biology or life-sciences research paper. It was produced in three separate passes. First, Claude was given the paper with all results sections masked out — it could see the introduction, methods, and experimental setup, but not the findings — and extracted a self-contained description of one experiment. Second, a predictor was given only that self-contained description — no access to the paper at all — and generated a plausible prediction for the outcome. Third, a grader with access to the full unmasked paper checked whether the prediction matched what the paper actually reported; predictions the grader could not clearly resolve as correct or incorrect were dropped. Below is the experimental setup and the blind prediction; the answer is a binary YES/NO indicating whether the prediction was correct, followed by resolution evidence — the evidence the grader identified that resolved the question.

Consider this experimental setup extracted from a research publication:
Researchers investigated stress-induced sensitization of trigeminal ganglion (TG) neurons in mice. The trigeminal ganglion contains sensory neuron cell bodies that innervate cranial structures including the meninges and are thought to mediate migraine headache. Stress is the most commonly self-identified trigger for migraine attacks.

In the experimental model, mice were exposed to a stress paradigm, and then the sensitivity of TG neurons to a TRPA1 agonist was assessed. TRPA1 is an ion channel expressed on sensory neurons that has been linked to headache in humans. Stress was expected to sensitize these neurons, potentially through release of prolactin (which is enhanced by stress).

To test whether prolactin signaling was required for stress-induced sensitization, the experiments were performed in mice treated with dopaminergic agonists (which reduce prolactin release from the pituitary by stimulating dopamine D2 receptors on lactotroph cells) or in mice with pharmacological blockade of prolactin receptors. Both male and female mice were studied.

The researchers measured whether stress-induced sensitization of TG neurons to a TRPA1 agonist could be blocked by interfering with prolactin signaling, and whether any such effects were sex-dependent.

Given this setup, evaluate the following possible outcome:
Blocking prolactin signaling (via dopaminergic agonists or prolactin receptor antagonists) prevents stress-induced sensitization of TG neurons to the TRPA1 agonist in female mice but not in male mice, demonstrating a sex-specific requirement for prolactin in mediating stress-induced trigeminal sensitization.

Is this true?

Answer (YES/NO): YES